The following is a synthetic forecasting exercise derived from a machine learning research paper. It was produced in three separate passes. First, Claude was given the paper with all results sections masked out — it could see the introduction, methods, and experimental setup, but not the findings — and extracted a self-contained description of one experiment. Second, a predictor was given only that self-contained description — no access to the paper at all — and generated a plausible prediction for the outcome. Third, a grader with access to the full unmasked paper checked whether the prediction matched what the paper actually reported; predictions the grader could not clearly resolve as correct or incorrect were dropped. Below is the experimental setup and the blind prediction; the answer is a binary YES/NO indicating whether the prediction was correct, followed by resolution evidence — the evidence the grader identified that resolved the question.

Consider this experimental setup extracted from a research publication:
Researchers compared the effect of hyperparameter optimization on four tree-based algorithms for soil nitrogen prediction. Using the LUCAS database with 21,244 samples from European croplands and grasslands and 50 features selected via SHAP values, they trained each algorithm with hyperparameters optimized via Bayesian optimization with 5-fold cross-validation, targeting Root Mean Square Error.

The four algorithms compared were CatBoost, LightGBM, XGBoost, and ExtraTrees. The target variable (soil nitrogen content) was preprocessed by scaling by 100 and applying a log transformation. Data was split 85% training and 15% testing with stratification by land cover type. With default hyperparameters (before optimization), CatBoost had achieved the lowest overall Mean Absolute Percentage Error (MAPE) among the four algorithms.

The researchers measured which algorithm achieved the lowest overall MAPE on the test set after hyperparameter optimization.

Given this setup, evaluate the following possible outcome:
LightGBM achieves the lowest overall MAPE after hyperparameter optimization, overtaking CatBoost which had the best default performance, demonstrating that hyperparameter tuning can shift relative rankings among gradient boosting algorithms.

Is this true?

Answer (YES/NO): YES